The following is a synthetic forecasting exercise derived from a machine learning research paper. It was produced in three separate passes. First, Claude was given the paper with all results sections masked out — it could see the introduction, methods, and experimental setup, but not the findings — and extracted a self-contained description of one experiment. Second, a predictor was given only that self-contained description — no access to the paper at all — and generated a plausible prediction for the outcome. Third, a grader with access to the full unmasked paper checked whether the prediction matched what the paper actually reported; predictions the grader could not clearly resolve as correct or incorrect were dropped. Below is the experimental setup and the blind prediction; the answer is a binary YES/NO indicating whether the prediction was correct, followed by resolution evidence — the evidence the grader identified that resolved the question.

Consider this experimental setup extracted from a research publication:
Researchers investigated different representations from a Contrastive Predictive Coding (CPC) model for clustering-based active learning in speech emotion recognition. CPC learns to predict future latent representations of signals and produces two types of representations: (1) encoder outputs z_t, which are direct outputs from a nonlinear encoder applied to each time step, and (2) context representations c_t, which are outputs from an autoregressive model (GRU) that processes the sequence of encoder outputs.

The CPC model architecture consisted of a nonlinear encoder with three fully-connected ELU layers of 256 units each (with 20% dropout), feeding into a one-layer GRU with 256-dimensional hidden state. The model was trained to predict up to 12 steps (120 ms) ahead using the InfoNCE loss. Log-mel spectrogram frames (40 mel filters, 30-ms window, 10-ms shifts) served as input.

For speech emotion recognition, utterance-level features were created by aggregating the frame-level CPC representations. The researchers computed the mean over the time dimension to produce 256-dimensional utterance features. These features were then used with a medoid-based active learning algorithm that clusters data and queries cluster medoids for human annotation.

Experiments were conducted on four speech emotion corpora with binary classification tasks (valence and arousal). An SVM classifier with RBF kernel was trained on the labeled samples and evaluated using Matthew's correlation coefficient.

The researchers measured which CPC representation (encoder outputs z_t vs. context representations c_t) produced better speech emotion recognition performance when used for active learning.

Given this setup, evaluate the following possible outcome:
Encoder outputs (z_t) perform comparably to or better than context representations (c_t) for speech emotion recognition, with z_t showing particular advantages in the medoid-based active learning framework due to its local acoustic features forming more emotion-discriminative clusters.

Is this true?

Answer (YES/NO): YES